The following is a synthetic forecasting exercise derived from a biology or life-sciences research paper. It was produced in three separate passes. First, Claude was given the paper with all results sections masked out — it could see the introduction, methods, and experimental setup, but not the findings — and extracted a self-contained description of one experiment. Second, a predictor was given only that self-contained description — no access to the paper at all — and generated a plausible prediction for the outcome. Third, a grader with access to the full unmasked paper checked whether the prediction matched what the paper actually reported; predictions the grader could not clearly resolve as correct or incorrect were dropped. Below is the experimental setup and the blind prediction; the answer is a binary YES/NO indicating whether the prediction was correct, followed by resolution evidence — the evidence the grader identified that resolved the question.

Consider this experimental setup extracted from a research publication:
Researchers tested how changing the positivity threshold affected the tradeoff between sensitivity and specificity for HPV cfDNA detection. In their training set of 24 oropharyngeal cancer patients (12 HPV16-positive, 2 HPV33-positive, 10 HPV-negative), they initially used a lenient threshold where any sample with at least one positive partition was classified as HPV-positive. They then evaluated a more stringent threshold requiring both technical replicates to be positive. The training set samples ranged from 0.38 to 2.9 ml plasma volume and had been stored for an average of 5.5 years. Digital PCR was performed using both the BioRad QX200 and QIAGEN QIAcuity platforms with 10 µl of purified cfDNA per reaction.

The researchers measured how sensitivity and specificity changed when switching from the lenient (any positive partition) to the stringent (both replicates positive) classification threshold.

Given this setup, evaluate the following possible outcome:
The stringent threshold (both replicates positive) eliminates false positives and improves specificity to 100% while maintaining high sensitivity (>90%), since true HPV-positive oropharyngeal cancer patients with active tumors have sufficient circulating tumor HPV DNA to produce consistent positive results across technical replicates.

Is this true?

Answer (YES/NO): NO